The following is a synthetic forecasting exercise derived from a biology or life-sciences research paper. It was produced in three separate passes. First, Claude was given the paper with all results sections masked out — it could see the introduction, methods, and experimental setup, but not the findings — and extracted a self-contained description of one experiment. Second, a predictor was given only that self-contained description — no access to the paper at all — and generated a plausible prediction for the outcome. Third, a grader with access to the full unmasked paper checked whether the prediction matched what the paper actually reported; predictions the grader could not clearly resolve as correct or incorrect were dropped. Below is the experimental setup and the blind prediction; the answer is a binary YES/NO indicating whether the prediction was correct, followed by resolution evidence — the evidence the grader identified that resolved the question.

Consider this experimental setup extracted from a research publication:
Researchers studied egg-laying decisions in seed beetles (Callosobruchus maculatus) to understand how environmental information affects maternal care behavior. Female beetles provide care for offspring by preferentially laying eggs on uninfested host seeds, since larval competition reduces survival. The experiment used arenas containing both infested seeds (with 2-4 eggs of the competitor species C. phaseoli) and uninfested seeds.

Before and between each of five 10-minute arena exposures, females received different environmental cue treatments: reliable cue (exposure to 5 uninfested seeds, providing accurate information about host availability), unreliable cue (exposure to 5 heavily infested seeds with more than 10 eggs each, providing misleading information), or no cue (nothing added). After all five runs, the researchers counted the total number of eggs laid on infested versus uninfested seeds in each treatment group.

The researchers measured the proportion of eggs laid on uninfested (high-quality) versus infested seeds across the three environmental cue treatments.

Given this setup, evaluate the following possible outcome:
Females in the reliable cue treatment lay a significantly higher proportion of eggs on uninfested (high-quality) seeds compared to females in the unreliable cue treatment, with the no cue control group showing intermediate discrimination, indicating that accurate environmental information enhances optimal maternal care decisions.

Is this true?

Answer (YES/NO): NO